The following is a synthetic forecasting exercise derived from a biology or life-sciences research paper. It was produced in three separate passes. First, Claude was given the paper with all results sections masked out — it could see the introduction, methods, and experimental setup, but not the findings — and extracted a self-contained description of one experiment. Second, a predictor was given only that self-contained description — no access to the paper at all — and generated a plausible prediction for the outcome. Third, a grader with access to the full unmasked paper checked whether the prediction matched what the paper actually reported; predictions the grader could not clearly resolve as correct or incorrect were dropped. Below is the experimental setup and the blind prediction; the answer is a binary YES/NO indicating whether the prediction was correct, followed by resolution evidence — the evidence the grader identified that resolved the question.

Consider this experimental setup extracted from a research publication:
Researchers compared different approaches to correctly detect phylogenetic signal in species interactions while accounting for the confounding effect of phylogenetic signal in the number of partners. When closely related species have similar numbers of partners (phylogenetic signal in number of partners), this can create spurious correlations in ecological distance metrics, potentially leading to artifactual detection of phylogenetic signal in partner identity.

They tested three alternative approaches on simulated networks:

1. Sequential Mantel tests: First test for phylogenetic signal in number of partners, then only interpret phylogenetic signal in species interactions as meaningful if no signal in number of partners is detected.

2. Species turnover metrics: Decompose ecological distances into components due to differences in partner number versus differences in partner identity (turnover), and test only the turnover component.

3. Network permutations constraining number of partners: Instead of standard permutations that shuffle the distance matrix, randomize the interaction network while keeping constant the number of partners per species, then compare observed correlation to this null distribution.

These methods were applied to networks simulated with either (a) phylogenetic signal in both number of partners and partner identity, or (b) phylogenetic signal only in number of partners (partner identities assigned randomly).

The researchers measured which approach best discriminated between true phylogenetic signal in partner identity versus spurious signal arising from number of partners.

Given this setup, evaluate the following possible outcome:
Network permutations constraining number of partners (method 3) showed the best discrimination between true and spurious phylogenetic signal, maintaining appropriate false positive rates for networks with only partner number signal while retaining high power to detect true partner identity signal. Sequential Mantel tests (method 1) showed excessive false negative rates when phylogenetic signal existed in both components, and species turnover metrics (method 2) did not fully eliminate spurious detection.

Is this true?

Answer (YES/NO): NO